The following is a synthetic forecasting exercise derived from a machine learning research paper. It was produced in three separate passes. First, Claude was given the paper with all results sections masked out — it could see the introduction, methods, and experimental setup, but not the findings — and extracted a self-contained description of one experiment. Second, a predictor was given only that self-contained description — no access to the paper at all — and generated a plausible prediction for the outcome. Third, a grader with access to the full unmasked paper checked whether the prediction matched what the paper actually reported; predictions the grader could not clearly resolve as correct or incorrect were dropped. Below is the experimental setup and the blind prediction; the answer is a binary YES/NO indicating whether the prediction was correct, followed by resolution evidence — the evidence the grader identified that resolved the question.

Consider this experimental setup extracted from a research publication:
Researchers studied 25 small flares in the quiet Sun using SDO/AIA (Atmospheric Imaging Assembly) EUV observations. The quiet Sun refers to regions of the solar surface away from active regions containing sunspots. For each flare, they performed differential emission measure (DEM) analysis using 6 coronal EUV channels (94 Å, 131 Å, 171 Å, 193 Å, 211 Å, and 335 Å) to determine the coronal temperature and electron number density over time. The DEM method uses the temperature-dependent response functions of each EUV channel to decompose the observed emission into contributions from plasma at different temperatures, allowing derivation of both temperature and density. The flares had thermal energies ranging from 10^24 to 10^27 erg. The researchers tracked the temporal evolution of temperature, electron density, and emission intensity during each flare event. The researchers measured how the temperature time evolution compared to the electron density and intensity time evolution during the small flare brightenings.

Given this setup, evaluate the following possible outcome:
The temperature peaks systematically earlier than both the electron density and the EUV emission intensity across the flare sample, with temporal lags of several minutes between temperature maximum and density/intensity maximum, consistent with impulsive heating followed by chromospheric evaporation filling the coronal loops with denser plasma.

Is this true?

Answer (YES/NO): NO